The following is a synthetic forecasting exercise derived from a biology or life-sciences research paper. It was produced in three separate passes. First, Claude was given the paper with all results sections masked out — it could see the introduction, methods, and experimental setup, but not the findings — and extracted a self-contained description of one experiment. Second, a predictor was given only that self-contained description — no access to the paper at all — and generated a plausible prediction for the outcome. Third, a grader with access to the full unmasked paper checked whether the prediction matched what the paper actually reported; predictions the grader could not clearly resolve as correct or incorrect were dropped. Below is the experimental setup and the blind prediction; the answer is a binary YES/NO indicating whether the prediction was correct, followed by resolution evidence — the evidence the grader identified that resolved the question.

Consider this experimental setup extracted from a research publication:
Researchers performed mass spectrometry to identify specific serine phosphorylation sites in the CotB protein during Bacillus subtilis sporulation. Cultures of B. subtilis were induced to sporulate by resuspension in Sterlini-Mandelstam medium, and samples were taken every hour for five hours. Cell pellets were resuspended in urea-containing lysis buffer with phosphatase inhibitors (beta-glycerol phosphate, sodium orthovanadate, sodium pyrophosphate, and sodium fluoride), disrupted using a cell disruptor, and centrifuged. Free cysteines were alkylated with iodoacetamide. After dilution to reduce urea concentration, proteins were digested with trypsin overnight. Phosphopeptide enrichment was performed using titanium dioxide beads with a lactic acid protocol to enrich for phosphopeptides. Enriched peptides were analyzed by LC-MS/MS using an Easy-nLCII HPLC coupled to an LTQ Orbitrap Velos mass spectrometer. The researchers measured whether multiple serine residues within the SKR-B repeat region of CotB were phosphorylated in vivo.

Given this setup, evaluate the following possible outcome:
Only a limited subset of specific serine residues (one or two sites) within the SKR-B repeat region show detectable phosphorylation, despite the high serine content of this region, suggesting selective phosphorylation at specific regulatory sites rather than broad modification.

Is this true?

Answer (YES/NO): NO